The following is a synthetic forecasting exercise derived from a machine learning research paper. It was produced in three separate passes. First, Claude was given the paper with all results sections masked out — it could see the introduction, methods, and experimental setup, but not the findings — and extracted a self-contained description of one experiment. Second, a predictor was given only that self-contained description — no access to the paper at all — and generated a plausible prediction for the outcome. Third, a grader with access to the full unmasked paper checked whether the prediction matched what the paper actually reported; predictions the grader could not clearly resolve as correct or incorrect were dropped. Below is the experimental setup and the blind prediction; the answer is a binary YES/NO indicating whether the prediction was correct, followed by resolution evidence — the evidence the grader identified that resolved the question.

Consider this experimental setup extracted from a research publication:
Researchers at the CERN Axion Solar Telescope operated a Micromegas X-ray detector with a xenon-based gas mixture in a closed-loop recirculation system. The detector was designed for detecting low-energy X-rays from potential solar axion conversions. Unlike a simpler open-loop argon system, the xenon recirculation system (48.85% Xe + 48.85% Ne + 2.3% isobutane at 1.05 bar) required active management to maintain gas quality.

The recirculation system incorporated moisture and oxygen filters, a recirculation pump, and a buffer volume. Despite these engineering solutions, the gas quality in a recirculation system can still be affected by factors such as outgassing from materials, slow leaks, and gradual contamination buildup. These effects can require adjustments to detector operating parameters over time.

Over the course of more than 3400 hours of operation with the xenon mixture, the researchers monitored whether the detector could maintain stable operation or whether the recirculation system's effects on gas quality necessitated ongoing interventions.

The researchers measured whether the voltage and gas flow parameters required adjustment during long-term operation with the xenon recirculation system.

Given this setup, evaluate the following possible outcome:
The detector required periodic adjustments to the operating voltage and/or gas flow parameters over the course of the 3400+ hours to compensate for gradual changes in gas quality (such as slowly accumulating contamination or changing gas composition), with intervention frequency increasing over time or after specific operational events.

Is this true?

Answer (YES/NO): NO